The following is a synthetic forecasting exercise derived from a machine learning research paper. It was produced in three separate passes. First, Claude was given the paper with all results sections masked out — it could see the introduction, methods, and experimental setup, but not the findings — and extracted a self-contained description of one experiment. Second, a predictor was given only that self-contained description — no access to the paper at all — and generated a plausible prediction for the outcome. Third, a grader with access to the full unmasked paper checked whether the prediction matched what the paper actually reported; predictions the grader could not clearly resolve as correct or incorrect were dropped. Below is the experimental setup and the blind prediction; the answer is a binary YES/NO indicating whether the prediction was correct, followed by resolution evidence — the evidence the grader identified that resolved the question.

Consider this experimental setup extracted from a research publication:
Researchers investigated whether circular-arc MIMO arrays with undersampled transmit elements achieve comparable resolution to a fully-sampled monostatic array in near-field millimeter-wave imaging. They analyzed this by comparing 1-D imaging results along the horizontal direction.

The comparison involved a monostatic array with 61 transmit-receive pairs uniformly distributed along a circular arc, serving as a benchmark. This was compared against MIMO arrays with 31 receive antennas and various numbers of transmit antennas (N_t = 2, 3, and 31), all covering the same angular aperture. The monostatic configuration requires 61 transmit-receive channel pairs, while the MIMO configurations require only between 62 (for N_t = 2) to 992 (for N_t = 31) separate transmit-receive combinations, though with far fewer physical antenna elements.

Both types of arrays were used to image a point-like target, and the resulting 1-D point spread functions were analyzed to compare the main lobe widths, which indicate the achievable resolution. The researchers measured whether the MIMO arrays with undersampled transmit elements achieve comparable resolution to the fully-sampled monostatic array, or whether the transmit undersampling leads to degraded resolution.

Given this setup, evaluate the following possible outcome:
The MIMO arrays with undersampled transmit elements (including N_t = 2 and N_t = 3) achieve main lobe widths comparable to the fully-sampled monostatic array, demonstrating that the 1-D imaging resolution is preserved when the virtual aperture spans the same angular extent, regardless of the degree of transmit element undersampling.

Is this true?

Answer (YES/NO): YES